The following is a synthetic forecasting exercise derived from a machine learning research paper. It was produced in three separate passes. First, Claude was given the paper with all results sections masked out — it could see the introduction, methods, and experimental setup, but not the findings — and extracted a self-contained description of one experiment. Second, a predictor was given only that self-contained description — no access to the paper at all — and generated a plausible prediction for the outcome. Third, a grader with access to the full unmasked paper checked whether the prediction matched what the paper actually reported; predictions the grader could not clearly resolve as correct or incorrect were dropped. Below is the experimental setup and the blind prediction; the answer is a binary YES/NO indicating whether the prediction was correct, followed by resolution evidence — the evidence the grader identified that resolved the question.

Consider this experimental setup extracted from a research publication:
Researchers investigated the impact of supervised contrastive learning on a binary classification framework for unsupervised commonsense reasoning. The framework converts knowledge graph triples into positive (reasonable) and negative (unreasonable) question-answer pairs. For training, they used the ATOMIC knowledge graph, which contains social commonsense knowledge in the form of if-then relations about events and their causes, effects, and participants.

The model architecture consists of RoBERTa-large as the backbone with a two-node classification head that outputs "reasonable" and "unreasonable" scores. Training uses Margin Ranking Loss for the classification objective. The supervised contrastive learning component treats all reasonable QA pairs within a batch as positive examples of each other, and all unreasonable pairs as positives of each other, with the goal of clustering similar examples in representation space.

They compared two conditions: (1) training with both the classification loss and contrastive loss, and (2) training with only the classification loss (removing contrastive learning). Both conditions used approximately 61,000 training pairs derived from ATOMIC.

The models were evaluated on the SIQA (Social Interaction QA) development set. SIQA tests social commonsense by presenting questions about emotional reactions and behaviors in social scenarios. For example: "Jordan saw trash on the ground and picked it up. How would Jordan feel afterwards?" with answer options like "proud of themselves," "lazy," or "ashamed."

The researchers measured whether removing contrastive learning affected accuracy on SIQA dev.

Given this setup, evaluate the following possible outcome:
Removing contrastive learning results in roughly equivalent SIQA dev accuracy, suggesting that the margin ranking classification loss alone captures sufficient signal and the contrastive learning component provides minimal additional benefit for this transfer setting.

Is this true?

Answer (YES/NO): NO